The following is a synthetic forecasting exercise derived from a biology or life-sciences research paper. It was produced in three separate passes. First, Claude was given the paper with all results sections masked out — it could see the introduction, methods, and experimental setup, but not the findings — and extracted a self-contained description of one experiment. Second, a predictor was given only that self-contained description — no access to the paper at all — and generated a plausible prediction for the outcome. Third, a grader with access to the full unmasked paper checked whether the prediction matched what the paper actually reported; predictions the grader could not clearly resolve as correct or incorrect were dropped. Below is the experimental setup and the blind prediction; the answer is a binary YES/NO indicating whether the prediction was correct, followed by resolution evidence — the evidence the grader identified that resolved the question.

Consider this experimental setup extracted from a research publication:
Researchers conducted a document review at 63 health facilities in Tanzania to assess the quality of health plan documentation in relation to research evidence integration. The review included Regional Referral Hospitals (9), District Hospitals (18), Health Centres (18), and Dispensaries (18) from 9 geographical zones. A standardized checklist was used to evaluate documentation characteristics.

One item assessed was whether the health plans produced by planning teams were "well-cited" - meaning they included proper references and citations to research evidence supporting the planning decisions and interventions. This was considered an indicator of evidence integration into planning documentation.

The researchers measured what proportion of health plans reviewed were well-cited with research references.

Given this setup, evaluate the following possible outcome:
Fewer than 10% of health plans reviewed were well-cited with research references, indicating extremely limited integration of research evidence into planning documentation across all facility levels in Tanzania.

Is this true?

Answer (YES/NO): NO